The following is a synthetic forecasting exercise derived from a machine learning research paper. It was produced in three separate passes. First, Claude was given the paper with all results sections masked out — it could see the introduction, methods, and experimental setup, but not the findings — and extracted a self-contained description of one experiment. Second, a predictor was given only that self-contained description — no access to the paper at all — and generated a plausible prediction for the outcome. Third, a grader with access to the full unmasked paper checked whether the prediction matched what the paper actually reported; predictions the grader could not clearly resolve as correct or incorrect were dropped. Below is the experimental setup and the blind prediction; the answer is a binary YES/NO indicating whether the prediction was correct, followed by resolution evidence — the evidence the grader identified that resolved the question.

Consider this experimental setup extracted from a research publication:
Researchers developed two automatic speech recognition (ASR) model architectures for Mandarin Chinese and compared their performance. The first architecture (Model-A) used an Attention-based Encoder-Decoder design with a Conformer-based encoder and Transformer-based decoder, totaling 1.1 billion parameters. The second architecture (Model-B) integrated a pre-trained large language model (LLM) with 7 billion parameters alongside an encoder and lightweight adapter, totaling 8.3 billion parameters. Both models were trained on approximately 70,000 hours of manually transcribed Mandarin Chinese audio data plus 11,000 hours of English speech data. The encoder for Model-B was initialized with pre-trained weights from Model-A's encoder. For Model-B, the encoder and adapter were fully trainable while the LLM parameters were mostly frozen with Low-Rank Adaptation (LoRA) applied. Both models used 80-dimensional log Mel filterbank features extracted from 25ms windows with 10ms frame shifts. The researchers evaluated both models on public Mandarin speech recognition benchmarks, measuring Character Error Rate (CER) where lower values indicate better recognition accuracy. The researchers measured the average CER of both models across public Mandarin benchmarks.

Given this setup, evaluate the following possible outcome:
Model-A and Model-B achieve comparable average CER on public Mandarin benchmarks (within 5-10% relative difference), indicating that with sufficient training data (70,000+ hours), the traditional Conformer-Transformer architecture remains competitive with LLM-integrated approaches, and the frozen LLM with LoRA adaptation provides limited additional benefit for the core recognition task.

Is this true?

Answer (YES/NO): NO